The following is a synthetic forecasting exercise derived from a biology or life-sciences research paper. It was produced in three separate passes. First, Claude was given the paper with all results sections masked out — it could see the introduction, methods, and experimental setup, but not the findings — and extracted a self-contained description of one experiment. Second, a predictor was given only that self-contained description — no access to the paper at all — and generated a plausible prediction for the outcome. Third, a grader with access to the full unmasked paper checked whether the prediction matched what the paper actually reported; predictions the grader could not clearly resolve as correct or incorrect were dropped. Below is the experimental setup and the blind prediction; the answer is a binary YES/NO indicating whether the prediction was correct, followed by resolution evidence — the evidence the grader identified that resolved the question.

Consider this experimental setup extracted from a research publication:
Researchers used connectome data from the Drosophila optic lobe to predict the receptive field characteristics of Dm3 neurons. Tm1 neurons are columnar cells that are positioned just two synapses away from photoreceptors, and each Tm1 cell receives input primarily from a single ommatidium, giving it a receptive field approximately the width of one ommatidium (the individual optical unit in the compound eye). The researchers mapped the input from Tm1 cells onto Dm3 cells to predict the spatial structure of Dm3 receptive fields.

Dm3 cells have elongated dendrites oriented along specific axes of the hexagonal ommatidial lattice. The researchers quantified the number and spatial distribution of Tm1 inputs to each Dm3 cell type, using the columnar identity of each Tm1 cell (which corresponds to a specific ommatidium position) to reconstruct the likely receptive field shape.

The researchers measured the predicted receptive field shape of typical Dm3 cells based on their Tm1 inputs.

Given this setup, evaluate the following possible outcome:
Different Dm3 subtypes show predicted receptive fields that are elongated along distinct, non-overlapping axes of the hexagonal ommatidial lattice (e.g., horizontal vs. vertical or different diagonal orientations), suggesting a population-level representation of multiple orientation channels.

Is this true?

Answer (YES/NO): YES